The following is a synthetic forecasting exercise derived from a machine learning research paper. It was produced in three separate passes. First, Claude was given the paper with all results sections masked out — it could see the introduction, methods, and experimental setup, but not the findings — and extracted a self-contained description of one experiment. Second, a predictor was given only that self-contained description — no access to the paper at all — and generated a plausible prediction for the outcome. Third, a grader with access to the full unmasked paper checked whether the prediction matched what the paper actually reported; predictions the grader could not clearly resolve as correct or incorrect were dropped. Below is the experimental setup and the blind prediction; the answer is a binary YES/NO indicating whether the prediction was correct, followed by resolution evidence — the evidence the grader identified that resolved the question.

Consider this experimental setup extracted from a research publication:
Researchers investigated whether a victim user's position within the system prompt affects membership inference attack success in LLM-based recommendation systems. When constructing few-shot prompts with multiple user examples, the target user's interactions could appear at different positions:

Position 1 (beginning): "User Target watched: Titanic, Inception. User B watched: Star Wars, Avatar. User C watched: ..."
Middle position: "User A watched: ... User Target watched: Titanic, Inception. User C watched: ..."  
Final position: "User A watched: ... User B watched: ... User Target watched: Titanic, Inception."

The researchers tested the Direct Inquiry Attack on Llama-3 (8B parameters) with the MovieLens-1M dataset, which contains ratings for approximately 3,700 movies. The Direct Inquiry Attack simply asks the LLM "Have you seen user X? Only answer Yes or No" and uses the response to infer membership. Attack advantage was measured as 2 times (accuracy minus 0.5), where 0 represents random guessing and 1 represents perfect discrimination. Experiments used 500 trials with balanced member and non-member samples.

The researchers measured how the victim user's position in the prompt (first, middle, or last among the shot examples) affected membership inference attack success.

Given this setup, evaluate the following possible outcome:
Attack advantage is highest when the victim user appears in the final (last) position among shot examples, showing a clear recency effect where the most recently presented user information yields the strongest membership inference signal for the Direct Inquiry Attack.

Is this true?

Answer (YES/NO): NO